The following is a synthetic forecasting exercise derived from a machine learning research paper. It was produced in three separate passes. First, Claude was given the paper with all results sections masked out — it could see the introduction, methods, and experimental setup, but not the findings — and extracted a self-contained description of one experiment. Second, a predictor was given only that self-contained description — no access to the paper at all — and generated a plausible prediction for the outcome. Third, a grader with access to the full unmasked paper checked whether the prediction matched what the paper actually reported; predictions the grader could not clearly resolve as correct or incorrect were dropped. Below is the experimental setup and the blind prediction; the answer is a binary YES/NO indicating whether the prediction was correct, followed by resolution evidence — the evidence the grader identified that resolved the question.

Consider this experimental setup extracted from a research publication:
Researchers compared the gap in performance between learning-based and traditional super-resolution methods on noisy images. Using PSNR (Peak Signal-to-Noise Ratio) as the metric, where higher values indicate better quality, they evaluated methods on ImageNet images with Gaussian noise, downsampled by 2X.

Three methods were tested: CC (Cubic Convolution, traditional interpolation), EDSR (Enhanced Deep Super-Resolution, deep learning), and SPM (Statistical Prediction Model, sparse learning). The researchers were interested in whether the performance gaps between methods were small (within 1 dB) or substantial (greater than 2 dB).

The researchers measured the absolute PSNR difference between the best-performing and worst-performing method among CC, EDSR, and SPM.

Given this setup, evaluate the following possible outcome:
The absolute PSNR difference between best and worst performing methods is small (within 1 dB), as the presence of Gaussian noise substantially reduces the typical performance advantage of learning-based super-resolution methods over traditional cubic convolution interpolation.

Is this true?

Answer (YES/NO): NO